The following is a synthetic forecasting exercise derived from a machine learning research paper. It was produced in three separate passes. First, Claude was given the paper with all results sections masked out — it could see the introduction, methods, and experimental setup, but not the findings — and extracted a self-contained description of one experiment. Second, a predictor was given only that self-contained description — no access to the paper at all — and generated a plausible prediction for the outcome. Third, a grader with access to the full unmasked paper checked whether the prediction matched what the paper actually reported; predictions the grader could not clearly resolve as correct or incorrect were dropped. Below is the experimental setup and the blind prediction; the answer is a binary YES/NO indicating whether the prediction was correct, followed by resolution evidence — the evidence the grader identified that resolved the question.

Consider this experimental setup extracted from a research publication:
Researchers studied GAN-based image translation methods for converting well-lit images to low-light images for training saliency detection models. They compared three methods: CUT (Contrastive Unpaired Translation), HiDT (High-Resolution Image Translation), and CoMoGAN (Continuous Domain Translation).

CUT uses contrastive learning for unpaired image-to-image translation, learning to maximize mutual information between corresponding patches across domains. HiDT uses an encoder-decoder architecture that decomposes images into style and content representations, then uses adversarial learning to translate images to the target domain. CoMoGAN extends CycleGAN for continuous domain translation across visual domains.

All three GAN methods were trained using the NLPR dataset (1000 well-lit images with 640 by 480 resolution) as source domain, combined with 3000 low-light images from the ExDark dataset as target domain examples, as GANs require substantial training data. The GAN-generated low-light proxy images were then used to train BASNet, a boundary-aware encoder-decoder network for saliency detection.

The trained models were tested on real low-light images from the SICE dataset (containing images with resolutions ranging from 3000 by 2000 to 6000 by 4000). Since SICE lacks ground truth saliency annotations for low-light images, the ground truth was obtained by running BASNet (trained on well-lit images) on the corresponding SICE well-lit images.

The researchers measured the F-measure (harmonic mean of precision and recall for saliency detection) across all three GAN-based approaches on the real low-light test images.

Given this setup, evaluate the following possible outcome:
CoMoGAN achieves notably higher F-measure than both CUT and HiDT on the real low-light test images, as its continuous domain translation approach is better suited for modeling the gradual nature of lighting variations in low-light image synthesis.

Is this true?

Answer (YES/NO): YES